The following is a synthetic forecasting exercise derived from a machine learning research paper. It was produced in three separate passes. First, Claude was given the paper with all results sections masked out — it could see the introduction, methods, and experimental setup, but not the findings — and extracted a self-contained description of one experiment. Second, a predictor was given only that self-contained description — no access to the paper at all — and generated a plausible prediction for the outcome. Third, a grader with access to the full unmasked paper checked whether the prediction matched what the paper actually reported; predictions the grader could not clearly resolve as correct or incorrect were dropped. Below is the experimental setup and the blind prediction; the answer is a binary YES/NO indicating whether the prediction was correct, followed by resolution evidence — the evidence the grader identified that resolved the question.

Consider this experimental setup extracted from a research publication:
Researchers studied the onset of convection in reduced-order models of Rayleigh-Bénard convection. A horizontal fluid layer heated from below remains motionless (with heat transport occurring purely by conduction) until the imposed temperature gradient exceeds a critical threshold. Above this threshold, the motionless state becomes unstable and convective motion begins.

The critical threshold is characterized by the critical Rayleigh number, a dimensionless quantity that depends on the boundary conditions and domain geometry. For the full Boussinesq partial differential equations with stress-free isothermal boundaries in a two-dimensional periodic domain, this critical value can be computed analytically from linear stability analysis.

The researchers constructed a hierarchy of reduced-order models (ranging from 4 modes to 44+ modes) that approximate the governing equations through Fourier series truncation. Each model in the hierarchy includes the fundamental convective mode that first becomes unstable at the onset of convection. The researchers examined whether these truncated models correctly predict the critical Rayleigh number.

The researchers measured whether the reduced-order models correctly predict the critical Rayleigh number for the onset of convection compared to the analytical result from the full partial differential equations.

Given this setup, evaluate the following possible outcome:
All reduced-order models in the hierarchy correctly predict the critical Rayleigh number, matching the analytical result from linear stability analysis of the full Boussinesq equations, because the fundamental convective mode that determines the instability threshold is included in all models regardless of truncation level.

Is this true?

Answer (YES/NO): YES